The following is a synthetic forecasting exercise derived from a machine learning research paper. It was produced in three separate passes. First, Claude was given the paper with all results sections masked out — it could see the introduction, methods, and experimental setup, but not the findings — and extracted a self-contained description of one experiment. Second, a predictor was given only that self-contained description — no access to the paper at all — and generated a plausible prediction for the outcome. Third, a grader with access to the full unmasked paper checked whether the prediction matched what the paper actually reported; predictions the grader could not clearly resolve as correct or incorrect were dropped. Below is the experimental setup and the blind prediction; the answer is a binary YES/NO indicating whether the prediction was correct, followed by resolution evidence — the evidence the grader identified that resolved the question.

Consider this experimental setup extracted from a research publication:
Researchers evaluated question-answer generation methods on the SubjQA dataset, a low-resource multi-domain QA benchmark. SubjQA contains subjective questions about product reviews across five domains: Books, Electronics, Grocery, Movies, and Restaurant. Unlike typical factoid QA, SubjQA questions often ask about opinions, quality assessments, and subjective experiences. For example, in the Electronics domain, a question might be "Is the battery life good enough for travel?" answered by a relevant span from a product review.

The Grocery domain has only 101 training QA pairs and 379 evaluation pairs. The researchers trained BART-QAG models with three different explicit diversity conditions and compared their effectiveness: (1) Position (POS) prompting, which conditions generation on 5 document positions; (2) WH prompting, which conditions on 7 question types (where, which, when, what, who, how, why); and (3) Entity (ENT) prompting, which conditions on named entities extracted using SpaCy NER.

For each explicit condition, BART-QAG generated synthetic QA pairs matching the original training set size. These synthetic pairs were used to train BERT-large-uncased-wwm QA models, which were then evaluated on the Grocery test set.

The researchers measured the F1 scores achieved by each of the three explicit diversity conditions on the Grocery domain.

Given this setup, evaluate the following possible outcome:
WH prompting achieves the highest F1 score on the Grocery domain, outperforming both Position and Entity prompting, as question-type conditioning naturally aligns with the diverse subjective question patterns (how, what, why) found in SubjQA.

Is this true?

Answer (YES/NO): NO